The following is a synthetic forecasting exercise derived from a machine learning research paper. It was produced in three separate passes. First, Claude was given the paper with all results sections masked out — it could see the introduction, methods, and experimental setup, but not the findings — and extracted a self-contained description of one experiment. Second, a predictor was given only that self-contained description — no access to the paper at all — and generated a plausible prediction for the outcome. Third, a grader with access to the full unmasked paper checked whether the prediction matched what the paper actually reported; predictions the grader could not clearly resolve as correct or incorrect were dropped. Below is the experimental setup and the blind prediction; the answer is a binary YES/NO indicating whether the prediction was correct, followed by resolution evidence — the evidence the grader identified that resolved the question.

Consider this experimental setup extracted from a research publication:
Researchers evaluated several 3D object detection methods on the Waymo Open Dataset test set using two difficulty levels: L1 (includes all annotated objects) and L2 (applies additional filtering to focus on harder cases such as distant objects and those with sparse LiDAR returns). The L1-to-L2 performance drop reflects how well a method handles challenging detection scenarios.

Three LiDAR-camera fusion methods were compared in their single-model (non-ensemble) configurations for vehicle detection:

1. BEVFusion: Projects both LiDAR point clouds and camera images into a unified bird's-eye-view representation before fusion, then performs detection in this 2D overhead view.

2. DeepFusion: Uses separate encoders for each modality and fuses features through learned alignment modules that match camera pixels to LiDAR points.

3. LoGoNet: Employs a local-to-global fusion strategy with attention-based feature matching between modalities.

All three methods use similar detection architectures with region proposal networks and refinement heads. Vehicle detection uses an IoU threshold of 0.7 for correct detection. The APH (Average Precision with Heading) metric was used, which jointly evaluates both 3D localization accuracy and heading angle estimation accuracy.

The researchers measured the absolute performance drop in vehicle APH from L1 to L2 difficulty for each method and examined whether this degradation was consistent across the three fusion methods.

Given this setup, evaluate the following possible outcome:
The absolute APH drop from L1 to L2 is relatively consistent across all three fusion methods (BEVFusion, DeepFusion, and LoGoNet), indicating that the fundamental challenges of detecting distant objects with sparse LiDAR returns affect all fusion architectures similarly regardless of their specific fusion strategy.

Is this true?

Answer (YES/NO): YES